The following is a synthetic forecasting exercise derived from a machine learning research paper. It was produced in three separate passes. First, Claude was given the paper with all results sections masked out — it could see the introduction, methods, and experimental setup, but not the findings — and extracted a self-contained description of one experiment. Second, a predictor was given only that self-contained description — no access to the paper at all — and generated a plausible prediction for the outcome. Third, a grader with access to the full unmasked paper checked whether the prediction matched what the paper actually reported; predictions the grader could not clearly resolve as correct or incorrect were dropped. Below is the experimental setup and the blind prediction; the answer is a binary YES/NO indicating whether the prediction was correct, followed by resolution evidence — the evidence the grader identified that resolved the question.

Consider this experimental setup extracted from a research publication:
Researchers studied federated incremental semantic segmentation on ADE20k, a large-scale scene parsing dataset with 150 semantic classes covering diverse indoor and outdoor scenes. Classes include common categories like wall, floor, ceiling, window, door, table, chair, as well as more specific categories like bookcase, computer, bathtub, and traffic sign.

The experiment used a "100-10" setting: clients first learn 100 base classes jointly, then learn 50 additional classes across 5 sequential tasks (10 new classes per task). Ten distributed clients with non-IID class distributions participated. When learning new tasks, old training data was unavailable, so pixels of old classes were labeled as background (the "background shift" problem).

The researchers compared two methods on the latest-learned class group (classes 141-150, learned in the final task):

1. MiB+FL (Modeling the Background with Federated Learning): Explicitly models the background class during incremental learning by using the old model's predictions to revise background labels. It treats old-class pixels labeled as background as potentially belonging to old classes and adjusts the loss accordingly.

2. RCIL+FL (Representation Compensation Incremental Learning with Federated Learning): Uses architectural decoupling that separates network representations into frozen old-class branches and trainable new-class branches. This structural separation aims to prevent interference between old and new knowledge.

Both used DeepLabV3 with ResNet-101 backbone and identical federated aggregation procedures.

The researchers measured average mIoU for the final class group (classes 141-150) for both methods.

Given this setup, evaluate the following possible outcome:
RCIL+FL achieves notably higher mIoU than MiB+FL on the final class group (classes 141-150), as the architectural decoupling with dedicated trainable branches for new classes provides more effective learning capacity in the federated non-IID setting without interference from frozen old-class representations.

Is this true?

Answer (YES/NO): NO